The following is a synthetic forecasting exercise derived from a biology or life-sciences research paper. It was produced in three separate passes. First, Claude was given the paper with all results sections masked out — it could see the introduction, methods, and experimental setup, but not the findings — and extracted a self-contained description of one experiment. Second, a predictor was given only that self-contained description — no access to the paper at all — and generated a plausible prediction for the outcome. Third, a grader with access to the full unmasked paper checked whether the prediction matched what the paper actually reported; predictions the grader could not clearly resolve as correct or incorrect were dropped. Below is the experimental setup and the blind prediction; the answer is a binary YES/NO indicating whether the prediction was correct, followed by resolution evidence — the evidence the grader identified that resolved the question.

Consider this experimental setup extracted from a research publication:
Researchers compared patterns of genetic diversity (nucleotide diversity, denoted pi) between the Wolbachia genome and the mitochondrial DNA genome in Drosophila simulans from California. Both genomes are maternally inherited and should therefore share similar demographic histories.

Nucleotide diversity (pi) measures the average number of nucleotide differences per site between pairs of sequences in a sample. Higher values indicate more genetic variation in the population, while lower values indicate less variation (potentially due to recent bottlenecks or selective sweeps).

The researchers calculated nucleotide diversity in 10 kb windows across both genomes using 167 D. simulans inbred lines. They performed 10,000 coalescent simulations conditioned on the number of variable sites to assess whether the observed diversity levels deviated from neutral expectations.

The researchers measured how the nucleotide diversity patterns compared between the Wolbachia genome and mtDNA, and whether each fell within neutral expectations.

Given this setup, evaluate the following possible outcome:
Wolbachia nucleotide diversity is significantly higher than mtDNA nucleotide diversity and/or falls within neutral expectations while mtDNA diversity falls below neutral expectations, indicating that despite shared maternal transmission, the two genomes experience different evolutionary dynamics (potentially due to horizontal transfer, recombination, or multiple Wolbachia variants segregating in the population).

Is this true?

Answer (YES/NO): YES